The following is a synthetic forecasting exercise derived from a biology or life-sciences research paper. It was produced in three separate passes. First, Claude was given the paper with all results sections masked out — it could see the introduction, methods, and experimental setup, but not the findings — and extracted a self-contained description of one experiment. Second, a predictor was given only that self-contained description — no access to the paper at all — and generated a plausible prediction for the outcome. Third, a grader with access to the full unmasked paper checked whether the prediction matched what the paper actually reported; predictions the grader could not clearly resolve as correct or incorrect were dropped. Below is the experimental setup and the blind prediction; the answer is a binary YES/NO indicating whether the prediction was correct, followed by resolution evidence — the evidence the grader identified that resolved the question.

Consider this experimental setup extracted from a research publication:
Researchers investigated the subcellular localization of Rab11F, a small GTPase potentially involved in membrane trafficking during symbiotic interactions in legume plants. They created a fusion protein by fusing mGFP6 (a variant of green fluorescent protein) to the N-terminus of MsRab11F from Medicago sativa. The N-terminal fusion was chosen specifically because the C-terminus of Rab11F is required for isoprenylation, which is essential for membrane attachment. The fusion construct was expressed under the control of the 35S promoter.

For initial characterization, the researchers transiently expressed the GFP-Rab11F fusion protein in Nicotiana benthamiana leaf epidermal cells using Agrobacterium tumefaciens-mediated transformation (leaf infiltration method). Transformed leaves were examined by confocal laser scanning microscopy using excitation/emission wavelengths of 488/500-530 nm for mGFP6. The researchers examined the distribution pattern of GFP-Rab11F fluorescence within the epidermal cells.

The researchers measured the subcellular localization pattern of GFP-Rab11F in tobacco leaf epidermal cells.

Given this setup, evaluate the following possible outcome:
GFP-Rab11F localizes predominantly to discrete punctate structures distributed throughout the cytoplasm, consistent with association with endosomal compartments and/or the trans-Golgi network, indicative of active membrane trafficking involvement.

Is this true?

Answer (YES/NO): YES